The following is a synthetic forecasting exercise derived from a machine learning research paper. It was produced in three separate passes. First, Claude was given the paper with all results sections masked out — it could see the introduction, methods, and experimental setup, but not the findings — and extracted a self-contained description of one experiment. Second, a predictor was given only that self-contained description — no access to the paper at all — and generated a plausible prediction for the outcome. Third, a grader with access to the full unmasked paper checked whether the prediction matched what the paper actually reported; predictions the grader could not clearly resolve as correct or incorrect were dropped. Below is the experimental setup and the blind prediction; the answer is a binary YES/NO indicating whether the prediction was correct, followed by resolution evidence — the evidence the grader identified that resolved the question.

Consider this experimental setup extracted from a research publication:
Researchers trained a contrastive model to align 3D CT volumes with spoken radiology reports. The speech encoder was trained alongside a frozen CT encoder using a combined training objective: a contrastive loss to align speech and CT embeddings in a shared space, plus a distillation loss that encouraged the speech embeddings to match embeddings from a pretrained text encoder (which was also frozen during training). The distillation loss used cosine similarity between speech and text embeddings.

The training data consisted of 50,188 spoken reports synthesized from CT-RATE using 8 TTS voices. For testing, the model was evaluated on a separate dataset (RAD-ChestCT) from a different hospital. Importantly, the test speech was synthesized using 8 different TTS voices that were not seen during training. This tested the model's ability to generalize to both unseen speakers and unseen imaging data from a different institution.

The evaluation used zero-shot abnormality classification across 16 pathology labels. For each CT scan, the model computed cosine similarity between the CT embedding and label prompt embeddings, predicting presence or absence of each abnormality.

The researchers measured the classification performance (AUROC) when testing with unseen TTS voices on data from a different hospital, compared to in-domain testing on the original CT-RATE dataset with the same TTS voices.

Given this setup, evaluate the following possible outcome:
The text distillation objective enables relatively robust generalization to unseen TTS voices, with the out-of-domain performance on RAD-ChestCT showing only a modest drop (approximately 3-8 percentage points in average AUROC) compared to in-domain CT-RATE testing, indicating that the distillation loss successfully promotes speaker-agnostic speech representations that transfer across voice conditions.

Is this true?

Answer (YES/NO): NO